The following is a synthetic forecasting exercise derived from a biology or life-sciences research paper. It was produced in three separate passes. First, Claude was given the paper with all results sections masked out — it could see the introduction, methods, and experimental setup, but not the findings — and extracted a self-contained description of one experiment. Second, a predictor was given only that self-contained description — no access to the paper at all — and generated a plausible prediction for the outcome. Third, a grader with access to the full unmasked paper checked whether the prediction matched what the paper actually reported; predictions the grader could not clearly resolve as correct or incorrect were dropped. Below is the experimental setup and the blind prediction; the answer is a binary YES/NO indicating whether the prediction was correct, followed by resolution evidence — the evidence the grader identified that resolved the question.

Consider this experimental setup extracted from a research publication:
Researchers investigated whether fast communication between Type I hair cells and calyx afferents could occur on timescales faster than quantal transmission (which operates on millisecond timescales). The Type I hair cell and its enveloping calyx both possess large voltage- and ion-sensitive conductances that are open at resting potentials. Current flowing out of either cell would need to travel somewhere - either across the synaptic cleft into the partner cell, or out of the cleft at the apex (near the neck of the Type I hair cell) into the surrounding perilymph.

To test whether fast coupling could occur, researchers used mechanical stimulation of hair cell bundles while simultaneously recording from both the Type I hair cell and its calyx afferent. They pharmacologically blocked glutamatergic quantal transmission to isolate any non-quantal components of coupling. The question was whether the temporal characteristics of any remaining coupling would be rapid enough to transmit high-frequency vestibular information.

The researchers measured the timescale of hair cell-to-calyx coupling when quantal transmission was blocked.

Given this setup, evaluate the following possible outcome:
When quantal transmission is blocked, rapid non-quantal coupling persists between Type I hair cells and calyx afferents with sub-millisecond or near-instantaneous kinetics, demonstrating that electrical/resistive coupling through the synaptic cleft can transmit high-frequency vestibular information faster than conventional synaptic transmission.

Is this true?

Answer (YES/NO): YES